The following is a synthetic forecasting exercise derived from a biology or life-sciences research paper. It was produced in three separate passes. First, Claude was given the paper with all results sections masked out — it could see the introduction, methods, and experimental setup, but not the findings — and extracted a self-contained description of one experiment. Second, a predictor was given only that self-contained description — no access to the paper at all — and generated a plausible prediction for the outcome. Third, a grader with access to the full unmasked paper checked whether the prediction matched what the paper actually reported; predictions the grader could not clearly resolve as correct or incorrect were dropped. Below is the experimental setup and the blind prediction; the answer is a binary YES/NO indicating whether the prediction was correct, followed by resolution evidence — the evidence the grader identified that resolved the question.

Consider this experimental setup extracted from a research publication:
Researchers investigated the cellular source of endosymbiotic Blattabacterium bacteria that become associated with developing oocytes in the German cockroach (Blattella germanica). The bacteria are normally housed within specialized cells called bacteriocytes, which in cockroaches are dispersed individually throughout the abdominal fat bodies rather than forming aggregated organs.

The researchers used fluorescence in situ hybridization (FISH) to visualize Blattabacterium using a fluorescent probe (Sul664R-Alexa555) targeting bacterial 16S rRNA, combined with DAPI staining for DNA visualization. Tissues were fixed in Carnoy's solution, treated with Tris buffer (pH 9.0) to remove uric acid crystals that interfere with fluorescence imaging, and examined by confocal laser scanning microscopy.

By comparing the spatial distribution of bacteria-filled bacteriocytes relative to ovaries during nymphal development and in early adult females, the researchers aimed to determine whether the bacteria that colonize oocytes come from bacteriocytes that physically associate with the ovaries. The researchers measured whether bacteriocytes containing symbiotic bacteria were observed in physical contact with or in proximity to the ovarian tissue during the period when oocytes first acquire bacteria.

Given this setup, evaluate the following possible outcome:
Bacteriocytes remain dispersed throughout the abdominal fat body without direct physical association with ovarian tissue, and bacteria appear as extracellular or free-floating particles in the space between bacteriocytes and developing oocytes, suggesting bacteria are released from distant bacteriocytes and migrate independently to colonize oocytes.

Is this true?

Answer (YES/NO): NO